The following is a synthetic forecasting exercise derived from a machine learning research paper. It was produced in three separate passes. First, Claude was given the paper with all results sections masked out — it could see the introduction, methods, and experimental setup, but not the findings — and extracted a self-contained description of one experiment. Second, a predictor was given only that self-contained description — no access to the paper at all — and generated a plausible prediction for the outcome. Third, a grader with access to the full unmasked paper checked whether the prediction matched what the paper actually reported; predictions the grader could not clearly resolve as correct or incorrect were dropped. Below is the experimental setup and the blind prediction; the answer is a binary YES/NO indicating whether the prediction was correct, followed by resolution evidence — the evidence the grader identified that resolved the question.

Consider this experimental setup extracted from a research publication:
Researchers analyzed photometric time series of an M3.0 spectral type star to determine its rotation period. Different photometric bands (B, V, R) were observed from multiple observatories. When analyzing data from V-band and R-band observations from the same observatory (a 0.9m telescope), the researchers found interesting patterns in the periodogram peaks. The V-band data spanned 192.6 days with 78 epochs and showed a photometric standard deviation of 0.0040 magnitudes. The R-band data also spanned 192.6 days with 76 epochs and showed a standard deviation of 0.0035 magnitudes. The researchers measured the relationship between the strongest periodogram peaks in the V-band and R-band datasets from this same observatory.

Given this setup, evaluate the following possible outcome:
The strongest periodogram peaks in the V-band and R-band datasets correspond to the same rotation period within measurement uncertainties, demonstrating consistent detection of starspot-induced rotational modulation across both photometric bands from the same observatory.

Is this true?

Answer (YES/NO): NO